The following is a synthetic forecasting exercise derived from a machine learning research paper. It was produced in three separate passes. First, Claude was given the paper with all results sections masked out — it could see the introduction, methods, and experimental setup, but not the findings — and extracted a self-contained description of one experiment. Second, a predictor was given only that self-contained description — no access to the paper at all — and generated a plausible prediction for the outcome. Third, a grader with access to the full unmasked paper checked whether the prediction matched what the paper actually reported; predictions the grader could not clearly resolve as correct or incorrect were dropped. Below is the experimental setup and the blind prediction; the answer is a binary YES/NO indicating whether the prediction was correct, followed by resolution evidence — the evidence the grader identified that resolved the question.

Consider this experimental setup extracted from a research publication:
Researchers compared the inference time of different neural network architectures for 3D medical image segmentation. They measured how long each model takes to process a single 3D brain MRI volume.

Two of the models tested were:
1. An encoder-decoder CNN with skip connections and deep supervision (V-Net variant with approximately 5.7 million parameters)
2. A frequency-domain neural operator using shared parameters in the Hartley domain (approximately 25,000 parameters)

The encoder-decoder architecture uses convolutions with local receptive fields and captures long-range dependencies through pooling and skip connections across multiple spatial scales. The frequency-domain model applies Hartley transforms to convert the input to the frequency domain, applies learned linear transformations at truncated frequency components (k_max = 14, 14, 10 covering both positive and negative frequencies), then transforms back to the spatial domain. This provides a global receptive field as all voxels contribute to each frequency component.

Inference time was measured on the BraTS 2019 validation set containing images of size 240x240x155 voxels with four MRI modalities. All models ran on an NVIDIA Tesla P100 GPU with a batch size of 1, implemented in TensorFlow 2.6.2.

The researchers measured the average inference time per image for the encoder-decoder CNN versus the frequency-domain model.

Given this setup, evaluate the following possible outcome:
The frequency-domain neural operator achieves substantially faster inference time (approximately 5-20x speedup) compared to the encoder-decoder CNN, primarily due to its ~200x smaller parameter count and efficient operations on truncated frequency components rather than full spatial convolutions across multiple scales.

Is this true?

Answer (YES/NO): NO